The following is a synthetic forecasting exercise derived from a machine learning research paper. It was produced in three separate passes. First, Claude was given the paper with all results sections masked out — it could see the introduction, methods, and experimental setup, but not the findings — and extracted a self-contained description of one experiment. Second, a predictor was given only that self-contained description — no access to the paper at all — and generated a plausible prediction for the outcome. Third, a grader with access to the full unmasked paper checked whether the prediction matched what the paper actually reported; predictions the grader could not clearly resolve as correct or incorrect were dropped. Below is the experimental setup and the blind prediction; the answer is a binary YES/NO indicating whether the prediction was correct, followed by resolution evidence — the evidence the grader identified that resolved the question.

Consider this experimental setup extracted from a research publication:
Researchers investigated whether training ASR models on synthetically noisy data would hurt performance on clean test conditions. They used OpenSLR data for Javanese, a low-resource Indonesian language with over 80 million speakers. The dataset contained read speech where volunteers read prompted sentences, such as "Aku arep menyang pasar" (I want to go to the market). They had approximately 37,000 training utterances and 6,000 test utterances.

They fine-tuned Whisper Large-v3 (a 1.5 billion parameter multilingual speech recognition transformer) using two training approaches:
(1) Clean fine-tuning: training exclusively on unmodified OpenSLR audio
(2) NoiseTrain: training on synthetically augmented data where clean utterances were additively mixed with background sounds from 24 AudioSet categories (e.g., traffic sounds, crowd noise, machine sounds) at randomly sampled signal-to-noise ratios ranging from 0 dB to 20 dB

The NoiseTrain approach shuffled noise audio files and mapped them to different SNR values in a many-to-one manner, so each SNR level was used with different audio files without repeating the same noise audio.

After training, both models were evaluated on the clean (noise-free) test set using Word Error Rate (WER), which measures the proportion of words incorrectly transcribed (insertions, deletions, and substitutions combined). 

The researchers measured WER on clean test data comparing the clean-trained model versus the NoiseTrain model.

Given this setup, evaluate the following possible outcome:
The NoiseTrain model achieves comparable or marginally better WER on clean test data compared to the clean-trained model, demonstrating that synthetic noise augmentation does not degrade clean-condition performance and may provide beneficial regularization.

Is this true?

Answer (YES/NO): NO